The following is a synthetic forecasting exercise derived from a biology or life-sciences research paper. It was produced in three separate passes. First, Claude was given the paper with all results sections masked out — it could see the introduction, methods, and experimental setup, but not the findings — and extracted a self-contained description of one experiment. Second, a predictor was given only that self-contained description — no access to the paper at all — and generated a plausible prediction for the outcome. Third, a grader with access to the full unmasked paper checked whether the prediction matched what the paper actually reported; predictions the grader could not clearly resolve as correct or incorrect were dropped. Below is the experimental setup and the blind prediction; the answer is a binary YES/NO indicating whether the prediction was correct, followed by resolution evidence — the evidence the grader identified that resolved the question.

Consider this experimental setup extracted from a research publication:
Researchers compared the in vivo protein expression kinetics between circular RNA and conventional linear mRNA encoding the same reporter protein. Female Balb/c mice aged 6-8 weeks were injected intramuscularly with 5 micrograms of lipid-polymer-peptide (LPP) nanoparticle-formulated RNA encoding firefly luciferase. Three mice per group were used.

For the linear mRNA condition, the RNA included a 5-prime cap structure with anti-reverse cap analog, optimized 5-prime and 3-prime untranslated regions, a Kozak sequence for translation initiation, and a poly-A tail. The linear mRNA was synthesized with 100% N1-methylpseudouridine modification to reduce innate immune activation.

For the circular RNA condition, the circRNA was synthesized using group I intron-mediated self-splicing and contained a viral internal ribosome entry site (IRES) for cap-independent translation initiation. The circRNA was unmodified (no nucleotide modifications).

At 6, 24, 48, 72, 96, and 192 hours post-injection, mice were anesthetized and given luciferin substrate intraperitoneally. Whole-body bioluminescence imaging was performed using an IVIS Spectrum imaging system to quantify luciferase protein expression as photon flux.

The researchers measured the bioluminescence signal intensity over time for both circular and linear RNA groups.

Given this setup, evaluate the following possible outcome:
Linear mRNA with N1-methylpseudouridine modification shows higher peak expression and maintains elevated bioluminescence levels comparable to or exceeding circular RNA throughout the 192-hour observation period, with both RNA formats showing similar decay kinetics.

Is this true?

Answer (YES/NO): NO